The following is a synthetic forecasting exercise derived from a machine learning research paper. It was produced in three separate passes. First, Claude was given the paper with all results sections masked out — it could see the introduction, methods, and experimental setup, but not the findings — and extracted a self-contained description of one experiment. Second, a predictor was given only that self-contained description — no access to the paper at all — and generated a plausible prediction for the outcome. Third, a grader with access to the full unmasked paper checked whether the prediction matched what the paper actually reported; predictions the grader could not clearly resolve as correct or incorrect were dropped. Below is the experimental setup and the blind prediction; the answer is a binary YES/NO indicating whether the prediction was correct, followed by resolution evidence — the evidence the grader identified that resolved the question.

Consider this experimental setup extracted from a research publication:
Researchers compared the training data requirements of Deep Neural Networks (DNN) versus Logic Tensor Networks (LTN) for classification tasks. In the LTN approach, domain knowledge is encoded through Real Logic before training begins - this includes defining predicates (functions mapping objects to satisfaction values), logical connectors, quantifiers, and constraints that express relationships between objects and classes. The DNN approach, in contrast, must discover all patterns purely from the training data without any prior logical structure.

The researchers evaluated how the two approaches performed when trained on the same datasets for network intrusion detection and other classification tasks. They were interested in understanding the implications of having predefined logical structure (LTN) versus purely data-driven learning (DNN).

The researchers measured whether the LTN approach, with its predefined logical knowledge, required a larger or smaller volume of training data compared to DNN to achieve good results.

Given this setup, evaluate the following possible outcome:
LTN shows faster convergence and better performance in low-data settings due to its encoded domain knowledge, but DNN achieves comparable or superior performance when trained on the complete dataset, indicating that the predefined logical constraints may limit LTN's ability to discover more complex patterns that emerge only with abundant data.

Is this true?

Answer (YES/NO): NO